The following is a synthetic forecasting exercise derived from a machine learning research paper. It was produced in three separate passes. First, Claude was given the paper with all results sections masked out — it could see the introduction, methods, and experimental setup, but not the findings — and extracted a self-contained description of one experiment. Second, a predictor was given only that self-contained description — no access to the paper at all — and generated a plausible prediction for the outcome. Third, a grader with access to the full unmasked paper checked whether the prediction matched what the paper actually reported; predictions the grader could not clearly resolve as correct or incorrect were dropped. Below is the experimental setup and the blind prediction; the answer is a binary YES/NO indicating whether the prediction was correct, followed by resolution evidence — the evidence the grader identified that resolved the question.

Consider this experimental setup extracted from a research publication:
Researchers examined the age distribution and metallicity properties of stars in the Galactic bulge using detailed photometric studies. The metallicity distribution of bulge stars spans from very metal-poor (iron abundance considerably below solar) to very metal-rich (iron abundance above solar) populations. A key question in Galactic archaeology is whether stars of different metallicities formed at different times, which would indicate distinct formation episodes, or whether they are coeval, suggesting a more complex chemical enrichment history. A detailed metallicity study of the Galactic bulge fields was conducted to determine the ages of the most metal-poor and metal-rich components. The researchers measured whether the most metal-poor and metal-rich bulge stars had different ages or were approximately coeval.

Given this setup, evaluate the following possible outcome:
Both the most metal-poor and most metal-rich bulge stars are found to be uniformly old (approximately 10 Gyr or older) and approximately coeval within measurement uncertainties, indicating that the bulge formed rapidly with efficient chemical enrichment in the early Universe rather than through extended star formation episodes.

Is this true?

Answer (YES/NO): YES